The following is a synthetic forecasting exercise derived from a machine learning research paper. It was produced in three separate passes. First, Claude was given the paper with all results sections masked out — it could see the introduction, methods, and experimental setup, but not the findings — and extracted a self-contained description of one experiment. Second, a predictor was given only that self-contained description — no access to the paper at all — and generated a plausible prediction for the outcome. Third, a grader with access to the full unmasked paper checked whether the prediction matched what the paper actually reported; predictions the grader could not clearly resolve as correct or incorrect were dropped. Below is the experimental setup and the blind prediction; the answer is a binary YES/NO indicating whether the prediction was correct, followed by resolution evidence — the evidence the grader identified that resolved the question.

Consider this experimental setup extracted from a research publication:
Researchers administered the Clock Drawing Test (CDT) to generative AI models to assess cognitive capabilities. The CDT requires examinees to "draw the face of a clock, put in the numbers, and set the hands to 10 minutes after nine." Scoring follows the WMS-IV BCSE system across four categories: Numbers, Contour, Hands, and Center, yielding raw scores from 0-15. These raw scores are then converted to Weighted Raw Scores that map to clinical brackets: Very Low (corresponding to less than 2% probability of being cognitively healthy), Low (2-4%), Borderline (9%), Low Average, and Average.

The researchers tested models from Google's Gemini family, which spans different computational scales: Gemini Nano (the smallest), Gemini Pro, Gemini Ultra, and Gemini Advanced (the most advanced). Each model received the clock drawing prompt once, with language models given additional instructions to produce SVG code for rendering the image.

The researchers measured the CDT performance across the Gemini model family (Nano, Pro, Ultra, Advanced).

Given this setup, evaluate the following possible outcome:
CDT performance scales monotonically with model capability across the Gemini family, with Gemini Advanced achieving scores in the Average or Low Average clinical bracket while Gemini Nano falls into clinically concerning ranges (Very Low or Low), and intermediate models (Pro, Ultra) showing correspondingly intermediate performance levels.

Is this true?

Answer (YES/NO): NO